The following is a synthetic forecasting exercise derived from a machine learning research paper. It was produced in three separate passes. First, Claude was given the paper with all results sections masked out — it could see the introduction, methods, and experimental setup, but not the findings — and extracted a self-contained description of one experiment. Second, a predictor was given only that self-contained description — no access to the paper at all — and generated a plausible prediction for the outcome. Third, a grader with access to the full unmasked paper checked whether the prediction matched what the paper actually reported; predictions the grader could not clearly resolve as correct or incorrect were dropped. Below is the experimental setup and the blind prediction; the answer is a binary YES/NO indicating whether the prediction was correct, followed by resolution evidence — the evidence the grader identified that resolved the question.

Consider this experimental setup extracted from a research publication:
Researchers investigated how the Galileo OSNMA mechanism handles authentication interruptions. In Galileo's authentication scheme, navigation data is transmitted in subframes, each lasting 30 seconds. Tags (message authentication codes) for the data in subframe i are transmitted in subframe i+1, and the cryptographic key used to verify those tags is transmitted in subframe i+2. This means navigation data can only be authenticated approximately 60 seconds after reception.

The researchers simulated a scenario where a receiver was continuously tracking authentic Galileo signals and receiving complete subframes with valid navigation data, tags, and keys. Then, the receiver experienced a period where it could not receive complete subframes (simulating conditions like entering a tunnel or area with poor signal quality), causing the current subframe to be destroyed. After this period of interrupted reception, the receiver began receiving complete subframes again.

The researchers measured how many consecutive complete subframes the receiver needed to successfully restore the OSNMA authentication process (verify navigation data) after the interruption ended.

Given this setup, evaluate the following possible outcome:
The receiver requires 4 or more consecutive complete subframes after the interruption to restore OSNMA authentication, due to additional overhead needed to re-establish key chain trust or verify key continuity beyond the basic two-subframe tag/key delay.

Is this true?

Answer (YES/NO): NO